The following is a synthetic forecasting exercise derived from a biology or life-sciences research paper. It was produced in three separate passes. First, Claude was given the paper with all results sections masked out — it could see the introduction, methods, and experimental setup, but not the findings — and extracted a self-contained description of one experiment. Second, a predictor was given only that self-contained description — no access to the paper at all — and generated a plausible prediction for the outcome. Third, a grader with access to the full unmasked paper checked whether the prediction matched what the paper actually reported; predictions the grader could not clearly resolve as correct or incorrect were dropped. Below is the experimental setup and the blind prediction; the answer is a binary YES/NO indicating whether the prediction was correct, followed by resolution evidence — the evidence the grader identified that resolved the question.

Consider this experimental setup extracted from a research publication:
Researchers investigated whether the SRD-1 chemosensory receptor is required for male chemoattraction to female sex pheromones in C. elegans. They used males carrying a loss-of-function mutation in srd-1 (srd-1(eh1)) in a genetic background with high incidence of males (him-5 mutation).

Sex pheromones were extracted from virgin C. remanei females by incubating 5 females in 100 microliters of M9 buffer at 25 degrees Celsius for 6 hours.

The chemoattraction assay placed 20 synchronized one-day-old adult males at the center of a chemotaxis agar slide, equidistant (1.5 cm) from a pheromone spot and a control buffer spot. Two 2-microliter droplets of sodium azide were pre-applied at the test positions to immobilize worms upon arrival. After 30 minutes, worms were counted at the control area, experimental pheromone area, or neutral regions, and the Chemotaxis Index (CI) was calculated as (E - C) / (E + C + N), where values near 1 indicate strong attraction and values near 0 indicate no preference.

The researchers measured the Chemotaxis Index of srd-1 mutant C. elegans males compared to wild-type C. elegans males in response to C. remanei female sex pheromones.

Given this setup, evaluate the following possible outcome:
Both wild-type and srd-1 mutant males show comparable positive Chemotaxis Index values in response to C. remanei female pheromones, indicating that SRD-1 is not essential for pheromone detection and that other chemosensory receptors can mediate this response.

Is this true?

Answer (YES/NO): NO